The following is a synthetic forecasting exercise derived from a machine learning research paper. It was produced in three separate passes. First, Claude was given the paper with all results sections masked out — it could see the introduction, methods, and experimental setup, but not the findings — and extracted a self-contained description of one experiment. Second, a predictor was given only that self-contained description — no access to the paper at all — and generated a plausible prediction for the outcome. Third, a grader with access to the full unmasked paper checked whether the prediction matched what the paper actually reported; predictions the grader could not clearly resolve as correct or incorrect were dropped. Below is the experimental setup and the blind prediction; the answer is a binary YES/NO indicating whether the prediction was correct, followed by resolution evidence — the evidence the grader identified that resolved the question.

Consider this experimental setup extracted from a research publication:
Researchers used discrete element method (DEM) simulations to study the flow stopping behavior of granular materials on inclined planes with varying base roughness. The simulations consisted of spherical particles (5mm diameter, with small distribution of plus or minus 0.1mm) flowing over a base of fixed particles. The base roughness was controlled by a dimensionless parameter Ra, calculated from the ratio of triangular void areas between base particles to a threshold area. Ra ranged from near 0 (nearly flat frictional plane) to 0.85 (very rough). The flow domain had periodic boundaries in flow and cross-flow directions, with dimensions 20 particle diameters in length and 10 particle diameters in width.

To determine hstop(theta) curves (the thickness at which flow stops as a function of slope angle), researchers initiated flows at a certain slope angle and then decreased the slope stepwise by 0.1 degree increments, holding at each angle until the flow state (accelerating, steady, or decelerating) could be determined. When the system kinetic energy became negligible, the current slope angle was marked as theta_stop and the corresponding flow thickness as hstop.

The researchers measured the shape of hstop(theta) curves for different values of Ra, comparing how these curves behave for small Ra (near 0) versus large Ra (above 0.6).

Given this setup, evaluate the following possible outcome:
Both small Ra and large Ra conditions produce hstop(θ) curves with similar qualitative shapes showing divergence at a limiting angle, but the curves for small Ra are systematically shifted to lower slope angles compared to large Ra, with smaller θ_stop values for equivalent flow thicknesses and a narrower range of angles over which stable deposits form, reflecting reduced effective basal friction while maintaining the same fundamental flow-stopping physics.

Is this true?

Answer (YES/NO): NO